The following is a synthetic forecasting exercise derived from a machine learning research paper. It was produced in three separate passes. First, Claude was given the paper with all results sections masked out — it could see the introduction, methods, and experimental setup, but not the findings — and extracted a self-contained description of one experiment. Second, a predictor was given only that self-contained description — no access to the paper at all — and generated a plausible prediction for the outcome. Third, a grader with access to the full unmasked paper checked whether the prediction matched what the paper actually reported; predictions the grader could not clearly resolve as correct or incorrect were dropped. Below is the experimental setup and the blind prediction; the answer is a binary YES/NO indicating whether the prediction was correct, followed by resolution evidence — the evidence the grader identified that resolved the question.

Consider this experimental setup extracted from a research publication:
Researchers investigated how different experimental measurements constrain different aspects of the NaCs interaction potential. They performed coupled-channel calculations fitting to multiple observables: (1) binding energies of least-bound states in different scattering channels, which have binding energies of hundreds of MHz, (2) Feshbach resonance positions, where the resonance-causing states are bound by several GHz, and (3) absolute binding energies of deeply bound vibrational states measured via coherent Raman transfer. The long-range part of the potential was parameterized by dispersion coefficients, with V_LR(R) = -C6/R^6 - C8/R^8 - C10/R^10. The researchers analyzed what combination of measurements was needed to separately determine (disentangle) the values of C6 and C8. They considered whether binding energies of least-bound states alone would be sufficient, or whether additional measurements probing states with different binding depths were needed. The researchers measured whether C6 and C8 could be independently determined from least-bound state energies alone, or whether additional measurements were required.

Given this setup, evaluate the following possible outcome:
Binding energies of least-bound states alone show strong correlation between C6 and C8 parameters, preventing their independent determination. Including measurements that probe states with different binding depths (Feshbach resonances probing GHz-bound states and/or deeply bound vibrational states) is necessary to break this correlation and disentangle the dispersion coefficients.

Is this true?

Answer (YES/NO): YES